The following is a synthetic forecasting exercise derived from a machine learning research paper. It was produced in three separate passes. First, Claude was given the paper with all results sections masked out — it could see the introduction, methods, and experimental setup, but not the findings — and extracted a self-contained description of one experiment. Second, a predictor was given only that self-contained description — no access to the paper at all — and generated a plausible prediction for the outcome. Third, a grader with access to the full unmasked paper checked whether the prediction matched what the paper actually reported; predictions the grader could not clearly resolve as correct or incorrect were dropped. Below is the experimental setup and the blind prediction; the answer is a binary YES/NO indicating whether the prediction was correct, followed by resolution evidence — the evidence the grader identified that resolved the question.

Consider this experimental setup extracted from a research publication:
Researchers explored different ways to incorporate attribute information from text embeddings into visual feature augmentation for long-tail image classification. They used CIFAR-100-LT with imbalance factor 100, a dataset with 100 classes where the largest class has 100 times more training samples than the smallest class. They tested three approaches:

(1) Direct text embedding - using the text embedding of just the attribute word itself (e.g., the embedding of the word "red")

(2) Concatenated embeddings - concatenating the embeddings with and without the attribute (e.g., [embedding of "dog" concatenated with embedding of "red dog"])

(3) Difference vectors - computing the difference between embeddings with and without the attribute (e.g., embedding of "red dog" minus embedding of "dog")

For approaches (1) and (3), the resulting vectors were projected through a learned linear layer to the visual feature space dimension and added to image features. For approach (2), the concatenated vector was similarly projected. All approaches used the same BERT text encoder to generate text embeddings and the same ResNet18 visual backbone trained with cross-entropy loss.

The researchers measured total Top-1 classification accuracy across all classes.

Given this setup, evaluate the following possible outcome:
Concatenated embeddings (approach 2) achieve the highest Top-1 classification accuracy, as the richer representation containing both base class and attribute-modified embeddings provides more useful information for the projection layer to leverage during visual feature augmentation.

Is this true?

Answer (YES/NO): NO